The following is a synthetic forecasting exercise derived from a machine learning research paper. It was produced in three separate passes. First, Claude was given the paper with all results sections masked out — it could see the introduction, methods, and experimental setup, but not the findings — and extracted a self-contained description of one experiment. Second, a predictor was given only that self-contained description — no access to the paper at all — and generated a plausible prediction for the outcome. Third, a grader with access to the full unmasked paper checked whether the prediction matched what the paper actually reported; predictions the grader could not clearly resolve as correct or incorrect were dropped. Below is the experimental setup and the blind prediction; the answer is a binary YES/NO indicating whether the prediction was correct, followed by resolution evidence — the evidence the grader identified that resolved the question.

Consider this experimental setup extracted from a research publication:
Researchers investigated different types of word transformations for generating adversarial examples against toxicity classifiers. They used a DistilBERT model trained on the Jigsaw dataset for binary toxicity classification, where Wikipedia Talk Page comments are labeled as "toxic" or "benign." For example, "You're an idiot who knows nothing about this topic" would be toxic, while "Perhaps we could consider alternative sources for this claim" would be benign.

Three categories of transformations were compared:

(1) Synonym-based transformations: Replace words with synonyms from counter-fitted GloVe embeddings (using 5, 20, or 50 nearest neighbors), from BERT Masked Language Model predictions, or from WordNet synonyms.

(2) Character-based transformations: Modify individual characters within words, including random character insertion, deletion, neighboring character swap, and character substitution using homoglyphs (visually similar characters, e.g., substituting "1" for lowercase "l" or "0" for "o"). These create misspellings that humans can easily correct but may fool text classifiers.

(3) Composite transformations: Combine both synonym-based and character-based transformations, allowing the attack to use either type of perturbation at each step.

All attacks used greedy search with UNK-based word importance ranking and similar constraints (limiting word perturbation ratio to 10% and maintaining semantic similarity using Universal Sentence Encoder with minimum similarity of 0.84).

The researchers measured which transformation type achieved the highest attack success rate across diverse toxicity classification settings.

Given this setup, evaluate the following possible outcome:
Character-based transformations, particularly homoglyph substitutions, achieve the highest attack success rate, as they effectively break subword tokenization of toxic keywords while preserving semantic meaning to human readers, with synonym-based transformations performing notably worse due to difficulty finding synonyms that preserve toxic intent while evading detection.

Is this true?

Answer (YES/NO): NO